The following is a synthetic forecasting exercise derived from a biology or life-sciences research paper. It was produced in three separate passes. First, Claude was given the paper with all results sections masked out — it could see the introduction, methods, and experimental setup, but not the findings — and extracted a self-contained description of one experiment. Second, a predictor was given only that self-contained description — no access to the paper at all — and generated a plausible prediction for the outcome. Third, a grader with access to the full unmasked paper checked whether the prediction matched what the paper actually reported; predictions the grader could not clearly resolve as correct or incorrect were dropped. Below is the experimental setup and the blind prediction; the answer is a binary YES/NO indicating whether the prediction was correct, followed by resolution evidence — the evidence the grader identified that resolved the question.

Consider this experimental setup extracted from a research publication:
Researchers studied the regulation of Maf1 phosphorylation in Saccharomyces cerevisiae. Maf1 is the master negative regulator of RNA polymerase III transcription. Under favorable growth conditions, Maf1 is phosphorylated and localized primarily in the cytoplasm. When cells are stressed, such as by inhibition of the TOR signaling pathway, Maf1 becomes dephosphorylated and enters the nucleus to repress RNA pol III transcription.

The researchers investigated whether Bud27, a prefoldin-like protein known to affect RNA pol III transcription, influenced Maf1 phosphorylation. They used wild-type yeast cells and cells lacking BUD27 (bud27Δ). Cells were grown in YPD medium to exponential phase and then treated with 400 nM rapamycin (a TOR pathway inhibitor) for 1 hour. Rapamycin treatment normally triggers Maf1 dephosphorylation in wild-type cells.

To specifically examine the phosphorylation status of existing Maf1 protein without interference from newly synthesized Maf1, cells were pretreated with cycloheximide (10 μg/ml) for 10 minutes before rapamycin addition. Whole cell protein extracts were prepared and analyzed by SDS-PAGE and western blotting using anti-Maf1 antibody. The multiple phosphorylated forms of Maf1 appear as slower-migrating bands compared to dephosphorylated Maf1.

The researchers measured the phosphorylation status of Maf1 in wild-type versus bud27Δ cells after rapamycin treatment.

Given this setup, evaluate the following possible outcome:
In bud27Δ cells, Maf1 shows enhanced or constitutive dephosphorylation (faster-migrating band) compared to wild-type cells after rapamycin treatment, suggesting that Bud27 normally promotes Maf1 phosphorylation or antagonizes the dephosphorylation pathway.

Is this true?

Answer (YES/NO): NO